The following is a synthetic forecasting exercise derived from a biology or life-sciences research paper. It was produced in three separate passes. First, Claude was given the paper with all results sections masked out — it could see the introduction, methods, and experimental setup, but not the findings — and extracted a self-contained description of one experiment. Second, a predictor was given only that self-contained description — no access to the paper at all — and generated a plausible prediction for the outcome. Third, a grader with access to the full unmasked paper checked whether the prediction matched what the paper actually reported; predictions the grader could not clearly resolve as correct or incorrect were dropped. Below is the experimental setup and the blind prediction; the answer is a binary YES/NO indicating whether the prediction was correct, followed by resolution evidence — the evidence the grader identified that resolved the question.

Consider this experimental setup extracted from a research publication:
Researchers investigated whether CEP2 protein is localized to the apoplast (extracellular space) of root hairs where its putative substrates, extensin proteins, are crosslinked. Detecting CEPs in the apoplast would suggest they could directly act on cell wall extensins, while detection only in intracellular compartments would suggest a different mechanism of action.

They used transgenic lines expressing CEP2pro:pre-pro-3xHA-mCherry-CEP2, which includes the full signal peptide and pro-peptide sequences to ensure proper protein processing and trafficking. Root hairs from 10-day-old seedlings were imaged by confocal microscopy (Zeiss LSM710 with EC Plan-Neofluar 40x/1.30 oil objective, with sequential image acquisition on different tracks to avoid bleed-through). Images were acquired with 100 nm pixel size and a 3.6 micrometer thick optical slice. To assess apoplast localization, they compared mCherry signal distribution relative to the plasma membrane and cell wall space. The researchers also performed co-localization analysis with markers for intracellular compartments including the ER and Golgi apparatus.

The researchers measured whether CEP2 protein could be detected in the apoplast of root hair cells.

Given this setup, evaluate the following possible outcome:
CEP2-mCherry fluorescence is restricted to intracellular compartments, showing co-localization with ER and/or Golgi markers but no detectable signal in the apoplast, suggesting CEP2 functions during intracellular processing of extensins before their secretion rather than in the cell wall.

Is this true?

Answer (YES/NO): YES